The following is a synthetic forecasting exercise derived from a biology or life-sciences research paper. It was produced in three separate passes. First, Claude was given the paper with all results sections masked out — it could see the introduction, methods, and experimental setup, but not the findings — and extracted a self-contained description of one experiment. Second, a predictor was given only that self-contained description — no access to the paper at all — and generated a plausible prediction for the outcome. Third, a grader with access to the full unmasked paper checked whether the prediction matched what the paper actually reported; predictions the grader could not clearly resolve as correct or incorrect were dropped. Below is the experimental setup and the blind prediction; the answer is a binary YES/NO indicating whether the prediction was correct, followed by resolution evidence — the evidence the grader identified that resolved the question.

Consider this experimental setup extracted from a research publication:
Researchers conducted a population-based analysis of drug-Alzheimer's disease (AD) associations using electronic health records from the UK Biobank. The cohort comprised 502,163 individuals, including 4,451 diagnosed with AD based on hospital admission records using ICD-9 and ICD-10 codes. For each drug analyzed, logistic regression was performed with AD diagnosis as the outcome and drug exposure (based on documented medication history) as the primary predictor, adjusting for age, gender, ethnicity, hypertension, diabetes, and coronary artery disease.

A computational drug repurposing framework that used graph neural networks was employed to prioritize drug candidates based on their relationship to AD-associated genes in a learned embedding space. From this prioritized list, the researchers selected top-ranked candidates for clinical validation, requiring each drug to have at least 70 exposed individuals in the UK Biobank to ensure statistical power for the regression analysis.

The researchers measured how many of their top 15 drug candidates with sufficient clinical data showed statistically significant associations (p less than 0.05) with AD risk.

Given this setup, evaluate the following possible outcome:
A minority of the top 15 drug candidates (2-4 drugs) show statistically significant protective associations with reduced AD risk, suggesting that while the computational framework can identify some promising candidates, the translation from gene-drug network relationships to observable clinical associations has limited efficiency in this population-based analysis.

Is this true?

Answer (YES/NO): YES